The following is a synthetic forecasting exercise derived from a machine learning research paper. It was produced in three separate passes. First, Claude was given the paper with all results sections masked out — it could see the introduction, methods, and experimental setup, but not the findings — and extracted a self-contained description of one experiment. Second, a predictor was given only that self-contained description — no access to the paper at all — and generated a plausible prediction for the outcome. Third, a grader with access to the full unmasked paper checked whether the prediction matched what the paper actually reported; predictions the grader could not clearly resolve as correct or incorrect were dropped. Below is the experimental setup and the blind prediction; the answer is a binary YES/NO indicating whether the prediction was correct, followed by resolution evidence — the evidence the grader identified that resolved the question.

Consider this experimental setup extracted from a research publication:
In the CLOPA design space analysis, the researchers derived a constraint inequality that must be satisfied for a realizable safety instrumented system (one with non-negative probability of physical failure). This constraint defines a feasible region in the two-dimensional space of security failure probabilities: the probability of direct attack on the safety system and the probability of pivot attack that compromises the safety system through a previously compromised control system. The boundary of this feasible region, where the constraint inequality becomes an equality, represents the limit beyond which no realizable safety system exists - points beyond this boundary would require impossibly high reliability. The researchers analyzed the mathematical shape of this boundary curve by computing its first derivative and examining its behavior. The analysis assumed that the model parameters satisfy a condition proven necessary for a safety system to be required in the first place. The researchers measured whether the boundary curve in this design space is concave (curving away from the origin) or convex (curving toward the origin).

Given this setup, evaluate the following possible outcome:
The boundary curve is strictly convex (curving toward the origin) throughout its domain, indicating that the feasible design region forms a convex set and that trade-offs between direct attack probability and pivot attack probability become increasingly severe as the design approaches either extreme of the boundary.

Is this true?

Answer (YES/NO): NO